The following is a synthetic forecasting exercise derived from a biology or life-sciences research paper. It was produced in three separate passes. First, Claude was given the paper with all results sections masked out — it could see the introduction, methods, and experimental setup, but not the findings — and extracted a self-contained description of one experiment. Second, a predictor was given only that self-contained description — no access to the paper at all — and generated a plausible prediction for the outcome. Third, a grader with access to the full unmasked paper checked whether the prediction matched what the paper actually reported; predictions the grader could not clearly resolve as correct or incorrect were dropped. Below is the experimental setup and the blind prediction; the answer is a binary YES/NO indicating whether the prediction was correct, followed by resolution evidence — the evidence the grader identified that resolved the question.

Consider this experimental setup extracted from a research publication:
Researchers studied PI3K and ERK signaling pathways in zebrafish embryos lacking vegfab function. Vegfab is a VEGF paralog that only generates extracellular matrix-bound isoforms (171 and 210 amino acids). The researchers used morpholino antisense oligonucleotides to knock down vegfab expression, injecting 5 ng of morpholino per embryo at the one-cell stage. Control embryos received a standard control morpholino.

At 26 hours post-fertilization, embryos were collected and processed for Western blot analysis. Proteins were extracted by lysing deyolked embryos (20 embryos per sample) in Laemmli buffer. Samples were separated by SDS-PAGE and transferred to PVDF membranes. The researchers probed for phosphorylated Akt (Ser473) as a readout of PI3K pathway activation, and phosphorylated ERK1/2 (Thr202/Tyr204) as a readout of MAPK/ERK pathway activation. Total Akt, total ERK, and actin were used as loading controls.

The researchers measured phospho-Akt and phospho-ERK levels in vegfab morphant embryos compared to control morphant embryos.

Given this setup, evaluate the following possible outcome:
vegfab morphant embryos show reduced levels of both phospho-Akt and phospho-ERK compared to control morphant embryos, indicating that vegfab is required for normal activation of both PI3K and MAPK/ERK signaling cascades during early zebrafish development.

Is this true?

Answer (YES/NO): NO